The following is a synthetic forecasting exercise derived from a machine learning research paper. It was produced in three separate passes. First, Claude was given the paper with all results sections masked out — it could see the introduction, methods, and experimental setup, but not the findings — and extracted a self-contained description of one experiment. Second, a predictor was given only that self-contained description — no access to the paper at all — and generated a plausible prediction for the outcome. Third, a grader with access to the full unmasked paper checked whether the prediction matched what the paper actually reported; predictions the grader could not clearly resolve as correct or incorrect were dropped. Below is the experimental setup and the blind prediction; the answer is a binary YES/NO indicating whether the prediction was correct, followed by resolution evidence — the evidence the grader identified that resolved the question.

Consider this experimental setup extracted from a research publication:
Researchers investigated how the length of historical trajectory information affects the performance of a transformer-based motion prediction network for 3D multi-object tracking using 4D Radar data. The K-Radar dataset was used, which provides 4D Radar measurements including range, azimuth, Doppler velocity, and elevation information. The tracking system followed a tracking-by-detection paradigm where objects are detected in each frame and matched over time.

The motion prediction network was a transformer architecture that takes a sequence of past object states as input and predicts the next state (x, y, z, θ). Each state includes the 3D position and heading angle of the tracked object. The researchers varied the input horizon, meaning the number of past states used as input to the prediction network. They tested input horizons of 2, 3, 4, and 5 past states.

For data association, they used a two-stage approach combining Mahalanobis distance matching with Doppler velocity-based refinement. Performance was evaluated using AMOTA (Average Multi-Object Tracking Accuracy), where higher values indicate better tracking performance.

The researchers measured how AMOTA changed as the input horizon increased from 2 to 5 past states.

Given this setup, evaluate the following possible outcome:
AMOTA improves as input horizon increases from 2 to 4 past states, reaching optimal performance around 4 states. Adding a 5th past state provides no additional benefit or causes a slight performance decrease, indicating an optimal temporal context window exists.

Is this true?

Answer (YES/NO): NO